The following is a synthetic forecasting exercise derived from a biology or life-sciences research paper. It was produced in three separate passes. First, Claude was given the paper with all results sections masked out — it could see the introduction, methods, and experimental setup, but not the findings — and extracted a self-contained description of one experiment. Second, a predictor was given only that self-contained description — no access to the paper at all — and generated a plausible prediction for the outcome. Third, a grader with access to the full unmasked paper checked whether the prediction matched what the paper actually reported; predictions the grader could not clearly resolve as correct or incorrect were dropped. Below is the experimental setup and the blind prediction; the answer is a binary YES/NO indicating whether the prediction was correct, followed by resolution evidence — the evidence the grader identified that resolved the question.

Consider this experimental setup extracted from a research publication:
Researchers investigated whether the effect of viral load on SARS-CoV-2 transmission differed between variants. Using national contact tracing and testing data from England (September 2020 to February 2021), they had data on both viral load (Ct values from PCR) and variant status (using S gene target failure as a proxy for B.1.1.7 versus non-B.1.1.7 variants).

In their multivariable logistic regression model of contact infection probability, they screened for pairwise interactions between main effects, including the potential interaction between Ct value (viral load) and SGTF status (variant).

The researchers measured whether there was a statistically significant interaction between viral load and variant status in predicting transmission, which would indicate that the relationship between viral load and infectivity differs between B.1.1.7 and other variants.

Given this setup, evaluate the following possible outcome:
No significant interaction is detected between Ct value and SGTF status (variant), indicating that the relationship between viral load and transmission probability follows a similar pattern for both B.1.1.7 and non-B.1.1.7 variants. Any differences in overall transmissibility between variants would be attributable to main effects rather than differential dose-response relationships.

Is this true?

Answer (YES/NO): NO